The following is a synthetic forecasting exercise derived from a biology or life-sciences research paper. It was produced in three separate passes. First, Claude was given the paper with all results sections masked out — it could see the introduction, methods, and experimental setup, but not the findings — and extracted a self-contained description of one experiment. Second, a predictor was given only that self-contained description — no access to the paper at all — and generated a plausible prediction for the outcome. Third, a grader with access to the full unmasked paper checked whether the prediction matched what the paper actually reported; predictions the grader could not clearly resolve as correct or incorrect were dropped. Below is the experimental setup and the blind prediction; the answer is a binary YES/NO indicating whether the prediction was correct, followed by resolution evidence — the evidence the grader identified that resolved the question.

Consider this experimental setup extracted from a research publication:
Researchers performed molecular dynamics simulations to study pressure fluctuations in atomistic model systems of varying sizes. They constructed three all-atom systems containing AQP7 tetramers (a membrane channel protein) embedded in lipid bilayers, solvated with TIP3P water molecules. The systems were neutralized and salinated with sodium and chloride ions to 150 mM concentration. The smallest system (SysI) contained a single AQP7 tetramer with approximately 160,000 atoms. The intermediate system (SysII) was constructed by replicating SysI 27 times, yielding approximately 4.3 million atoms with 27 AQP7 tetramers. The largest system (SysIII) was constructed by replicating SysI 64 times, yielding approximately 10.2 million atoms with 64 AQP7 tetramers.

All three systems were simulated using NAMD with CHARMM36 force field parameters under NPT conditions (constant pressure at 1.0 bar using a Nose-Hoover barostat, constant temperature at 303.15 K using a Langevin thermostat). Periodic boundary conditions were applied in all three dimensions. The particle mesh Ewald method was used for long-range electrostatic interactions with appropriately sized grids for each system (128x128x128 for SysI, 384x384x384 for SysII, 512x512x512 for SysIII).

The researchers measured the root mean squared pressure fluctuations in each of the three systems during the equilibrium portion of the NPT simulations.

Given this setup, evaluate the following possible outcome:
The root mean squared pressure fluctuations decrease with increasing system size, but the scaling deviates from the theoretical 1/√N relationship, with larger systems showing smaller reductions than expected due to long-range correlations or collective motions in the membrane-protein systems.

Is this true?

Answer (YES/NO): NO